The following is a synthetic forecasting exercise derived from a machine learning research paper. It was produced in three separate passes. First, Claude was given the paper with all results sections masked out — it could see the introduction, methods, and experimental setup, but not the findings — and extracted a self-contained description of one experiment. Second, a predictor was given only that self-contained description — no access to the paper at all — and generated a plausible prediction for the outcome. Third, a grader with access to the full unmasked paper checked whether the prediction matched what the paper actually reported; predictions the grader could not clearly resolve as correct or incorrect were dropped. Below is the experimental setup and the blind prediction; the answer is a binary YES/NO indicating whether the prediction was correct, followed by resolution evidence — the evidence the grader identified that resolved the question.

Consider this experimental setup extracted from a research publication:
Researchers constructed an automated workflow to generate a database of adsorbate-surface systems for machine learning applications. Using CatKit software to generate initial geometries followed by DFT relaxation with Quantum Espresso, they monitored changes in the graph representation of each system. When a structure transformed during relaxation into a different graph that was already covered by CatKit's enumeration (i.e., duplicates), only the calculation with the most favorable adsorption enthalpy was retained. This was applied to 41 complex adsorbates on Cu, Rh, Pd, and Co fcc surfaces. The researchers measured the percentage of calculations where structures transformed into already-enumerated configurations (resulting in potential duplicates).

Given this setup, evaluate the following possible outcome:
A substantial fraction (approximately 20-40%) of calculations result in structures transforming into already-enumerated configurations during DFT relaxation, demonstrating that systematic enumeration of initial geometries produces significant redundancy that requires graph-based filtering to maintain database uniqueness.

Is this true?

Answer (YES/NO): YES